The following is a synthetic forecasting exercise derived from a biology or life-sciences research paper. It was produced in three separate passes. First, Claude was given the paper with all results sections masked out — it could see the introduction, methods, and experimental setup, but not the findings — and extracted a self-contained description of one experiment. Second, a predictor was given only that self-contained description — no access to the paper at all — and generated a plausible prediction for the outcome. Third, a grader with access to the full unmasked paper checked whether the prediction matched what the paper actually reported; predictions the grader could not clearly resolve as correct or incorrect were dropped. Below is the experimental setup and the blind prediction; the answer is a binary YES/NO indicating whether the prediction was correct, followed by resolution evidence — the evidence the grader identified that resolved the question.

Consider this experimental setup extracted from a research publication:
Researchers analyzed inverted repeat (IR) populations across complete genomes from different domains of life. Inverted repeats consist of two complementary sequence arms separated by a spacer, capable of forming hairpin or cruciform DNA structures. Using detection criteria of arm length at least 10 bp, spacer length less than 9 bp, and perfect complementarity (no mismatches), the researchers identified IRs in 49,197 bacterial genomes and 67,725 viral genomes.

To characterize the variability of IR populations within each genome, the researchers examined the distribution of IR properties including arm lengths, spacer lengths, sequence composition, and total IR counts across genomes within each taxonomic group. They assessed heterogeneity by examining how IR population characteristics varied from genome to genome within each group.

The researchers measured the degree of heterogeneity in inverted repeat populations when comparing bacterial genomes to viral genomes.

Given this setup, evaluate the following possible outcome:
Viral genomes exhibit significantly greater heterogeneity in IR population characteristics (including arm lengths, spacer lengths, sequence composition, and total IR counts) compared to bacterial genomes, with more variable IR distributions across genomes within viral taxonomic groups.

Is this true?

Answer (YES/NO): YES